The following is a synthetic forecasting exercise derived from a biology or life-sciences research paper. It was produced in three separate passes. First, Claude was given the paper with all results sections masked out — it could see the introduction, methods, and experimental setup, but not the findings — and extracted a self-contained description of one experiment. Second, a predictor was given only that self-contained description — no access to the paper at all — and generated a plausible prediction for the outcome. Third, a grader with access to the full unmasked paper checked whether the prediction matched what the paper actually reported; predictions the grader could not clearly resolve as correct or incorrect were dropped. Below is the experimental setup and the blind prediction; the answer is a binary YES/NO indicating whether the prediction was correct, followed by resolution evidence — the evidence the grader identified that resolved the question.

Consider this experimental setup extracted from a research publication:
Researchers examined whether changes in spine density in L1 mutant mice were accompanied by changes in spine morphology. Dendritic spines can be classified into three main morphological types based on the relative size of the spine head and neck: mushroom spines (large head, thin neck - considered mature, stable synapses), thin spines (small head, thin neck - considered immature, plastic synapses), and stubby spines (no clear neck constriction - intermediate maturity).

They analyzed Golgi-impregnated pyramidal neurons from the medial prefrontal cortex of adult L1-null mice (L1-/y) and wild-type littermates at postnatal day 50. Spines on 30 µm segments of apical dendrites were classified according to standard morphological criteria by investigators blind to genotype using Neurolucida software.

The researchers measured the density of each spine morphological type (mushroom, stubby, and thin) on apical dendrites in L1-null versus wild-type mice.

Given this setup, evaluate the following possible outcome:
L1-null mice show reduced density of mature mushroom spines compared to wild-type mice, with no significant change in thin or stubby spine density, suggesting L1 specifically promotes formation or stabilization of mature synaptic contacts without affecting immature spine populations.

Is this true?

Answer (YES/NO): NO